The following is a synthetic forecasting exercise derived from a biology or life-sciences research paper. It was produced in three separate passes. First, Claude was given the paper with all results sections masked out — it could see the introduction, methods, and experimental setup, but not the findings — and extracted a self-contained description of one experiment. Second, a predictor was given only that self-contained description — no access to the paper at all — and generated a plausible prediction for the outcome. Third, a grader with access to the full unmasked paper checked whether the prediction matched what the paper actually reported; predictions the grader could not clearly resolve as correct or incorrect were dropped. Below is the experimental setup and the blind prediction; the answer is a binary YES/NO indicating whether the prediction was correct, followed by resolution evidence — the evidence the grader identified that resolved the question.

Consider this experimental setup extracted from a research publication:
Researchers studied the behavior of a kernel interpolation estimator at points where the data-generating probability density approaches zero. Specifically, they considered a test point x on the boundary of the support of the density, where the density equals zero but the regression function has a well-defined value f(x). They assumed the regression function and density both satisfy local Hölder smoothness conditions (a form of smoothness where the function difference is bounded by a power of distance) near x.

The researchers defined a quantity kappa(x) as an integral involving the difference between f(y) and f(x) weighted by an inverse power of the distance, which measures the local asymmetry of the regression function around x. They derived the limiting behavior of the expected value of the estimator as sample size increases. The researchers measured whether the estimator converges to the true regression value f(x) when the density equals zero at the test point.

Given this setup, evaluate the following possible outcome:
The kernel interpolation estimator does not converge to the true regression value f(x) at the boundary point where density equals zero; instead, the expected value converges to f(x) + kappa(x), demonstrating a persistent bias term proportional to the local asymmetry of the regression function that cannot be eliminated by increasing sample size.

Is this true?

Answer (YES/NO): YES